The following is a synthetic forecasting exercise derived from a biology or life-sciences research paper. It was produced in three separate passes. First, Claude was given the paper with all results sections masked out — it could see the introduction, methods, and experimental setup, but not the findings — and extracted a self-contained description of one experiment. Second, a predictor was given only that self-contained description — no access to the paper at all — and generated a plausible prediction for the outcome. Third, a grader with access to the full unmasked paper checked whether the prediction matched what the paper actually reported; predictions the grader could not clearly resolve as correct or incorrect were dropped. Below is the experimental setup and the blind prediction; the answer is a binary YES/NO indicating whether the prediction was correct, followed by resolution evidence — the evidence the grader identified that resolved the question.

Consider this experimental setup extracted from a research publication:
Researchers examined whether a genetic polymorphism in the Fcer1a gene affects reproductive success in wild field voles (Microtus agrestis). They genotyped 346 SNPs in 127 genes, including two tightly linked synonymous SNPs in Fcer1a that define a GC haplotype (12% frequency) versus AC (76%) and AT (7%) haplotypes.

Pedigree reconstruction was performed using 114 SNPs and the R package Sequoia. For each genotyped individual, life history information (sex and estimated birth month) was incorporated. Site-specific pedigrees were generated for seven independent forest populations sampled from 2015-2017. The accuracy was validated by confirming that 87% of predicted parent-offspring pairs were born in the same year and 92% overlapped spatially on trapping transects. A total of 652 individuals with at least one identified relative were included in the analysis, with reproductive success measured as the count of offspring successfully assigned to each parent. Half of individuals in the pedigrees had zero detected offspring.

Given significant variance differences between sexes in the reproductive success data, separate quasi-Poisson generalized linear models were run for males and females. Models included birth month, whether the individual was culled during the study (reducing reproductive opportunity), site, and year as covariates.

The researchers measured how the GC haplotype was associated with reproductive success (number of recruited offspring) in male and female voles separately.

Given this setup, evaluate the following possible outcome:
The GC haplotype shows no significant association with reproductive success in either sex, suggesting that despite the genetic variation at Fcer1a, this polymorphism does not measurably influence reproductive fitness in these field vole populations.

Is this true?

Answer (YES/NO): NO